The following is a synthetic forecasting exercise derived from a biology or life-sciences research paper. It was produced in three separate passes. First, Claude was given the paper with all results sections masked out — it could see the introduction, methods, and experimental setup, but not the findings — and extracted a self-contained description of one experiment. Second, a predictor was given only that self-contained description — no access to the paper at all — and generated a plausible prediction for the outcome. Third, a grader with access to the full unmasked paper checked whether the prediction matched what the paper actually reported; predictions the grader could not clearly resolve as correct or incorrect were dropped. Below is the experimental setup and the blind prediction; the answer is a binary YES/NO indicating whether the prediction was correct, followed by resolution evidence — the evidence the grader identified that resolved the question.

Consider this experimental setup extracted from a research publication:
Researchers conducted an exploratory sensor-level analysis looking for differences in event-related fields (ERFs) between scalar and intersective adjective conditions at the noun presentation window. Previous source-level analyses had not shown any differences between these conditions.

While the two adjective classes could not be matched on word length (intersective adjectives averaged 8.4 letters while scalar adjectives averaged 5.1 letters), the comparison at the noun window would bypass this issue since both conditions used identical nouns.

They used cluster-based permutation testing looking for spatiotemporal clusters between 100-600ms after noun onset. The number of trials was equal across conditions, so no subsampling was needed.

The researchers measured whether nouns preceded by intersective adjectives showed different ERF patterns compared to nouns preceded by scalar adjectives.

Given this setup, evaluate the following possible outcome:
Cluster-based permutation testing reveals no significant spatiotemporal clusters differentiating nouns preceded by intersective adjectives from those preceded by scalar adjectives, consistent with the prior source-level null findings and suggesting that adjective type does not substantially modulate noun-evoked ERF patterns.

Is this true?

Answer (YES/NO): YES